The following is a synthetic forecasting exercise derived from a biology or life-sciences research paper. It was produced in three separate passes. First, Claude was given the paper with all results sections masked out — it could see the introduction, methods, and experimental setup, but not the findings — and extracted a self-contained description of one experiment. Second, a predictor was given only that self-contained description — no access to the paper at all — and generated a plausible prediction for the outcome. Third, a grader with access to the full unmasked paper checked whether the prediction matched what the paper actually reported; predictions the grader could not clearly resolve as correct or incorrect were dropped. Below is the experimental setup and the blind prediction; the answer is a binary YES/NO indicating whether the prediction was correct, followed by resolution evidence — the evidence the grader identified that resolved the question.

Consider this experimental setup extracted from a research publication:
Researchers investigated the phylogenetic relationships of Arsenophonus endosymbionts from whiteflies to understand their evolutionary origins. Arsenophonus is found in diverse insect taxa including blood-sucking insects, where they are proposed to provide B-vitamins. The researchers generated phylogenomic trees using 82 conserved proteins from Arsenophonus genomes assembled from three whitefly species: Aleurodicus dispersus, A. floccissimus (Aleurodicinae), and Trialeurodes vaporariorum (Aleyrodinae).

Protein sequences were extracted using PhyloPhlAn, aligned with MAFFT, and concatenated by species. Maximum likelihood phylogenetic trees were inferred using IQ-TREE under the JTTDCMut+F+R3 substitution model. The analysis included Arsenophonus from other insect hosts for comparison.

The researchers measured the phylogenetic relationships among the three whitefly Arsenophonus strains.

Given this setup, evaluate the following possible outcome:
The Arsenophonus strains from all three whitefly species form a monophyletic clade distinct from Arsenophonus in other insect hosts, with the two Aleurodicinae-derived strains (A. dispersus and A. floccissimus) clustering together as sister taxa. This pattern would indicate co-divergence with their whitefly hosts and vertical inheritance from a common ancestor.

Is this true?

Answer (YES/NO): NO